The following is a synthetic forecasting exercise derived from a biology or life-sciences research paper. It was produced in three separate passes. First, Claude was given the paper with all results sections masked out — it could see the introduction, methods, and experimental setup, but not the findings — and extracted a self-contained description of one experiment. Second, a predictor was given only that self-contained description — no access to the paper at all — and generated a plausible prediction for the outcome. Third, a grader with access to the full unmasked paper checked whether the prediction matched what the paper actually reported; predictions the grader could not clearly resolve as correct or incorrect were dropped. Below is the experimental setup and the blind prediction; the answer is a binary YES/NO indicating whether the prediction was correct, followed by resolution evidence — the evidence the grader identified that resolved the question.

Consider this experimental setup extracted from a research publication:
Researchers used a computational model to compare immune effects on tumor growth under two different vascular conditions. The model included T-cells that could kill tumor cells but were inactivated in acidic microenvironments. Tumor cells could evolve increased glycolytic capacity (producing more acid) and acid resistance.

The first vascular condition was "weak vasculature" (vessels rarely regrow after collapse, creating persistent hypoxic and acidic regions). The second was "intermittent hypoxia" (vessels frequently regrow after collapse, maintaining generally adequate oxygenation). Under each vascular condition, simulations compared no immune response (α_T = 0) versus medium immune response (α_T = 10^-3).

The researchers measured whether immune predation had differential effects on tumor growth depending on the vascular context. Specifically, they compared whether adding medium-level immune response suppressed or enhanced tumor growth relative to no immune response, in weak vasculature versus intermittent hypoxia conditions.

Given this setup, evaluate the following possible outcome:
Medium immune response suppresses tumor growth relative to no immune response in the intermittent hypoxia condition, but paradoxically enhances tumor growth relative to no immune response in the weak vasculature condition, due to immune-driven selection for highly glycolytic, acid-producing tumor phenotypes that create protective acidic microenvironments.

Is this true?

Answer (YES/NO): NO